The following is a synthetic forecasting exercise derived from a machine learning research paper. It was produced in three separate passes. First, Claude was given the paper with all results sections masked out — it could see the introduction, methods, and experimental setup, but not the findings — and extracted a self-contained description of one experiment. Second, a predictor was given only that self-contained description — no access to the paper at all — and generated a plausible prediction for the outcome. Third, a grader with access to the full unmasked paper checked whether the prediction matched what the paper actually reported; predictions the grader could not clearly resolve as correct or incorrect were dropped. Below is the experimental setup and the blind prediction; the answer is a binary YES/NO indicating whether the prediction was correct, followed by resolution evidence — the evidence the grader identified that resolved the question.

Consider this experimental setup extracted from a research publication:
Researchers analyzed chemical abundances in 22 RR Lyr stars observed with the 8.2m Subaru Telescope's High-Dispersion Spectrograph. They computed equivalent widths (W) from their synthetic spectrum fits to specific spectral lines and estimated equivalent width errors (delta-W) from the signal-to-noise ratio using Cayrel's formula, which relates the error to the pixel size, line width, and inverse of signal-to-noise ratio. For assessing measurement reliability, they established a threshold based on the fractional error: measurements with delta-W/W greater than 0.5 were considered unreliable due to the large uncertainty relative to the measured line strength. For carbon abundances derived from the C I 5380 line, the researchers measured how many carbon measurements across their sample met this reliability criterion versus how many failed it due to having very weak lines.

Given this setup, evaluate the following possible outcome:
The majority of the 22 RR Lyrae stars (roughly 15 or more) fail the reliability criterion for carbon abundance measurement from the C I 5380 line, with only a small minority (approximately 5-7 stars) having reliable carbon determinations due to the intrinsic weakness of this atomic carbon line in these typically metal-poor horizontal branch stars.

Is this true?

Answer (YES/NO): NO